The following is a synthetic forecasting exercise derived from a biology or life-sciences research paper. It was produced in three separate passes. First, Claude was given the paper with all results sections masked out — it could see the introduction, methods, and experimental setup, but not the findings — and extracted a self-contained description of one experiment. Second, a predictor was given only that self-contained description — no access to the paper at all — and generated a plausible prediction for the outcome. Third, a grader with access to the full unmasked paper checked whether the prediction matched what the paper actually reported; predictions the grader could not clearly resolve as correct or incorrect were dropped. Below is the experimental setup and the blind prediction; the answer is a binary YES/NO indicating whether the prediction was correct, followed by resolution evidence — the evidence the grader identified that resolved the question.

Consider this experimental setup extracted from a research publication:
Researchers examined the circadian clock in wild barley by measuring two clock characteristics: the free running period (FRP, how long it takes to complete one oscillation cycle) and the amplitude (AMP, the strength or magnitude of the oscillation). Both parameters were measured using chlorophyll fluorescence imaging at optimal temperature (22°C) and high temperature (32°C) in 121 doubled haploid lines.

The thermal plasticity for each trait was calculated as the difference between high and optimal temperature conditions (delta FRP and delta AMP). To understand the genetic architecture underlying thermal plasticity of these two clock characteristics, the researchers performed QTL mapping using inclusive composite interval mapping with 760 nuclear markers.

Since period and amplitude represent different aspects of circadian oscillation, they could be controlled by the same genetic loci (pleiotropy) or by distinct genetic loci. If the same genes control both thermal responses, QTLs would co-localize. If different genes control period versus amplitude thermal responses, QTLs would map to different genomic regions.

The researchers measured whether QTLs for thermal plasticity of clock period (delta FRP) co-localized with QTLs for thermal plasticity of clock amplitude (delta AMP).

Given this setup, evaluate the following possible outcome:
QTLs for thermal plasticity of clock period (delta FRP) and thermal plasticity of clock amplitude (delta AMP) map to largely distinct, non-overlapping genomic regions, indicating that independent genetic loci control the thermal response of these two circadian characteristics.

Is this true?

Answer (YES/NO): YES